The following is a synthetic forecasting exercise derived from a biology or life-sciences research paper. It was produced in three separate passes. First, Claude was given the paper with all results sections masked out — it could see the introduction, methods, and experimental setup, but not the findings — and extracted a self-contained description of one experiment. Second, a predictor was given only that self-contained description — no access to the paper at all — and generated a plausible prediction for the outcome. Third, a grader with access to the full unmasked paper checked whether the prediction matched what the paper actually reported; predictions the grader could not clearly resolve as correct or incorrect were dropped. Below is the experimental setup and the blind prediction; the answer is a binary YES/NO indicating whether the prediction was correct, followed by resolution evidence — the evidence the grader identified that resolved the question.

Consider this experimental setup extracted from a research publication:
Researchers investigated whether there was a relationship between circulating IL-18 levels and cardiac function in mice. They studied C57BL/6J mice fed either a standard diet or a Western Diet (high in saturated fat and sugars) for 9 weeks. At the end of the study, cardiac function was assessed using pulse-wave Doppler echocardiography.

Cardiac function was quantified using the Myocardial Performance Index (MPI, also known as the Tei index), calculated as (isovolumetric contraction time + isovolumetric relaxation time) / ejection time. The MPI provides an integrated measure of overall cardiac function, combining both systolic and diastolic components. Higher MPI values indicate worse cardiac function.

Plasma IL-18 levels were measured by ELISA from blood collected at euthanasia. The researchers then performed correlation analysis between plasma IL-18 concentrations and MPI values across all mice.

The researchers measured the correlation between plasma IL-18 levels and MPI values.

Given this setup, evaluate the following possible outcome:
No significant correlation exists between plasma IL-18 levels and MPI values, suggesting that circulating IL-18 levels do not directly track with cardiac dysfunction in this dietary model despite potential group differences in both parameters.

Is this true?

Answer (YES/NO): NO